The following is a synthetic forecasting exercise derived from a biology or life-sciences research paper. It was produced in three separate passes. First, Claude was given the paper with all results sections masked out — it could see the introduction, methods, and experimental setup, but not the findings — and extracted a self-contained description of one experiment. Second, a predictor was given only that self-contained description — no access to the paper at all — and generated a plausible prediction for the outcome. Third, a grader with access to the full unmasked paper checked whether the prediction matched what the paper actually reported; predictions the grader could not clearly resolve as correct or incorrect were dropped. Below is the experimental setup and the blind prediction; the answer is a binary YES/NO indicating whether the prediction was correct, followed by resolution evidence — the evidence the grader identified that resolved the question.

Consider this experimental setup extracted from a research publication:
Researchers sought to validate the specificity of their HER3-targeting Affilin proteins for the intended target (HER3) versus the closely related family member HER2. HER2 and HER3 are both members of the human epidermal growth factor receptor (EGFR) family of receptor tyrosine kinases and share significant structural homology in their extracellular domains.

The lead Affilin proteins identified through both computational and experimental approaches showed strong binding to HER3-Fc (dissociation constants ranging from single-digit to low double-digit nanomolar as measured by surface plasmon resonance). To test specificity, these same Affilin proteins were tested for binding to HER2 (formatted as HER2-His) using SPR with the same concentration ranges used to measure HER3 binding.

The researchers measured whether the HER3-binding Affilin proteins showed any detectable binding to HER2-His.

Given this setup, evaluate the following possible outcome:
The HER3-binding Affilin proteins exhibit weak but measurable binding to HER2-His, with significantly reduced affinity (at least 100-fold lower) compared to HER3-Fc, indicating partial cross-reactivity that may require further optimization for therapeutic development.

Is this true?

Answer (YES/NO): NO